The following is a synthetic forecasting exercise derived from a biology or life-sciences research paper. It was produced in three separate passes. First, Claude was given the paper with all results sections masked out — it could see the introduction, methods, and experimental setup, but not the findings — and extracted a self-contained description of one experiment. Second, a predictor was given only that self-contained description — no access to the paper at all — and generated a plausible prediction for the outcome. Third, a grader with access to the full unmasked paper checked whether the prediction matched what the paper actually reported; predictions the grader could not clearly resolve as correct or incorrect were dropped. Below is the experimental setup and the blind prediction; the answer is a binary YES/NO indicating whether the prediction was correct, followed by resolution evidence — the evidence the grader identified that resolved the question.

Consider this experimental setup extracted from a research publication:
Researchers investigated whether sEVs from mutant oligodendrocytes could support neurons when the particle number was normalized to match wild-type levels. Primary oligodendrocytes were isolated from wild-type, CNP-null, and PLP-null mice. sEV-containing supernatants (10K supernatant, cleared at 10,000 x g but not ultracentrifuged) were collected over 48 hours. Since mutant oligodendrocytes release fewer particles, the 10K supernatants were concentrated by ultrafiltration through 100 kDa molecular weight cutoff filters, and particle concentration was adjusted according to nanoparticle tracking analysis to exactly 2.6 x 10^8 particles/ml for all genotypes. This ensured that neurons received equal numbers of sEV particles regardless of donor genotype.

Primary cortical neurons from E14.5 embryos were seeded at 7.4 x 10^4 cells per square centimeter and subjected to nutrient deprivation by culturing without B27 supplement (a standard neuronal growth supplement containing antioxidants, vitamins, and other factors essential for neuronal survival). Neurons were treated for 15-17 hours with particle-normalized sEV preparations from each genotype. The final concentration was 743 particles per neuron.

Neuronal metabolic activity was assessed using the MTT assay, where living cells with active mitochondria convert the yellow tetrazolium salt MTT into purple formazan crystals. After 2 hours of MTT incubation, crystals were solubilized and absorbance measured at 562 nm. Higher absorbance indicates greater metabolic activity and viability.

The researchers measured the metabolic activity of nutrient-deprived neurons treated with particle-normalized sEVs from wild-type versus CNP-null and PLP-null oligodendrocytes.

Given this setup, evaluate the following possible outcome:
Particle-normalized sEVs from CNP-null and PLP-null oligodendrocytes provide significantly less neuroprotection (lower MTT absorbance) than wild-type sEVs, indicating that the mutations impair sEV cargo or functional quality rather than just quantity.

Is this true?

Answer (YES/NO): YES